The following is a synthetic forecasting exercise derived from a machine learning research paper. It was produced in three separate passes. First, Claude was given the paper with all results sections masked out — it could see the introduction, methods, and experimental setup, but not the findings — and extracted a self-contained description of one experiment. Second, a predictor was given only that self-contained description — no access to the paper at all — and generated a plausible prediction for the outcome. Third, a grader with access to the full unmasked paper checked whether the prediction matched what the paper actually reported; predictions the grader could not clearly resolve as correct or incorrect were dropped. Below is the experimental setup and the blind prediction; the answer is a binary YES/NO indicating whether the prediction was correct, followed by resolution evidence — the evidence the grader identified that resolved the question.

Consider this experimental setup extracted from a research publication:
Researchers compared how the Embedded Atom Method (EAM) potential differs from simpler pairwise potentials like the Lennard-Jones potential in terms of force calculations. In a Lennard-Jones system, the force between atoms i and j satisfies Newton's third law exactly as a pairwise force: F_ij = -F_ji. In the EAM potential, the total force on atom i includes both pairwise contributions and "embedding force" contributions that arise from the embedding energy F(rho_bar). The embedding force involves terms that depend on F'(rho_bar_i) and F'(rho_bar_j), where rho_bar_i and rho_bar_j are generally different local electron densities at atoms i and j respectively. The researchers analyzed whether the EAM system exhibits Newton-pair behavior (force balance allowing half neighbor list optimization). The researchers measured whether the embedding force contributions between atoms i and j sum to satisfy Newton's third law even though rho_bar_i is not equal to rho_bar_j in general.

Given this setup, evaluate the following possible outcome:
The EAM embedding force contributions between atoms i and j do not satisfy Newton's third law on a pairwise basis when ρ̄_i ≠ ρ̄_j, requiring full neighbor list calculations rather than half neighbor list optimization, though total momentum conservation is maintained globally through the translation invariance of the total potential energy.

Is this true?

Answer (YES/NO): NO